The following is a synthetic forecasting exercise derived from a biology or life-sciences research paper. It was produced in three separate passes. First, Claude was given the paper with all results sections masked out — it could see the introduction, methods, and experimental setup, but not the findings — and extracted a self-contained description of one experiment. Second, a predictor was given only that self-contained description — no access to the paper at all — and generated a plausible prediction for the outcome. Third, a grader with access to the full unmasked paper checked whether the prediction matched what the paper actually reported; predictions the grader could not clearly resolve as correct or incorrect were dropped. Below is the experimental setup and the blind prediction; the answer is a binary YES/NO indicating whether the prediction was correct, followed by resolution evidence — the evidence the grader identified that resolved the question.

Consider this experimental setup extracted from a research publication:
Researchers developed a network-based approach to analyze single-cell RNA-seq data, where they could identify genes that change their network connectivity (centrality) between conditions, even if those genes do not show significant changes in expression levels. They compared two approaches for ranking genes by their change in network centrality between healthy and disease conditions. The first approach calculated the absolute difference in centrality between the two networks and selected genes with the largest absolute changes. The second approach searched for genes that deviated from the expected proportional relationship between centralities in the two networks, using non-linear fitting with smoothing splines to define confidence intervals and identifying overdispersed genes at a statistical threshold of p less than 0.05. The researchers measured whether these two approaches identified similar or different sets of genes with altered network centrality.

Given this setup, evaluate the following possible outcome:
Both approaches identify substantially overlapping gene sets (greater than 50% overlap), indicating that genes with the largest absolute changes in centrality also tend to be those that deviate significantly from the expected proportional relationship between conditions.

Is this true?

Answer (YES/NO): NO